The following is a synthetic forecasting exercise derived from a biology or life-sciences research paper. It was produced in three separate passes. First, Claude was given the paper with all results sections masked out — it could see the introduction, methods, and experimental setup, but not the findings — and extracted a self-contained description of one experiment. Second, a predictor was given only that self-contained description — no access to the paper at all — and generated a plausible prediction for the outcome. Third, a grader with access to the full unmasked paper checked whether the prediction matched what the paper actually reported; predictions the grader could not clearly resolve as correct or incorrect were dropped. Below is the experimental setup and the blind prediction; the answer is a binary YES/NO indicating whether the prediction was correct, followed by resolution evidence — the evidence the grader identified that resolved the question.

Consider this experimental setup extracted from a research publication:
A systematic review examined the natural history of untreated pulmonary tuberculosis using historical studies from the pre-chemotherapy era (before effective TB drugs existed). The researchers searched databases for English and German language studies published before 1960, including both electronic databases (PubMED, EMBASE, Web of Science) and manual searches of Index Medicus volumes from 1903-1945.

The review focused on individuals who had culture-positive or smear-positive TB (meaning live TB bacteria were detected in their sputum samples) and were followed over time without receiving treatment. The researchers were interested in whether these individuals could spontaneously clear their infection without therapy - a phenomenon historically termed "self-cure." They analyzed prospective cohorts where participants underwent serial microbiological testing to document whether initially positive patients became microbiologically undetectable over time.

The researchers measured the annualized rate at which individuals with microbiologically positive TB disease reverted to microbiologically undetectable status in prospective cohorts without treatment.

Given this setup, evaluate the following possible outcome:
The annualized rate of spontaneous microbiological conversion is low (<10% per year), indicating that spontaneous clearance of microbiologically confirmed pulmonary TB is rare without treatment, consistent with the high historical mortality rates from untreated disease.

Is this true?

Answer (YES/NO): NO